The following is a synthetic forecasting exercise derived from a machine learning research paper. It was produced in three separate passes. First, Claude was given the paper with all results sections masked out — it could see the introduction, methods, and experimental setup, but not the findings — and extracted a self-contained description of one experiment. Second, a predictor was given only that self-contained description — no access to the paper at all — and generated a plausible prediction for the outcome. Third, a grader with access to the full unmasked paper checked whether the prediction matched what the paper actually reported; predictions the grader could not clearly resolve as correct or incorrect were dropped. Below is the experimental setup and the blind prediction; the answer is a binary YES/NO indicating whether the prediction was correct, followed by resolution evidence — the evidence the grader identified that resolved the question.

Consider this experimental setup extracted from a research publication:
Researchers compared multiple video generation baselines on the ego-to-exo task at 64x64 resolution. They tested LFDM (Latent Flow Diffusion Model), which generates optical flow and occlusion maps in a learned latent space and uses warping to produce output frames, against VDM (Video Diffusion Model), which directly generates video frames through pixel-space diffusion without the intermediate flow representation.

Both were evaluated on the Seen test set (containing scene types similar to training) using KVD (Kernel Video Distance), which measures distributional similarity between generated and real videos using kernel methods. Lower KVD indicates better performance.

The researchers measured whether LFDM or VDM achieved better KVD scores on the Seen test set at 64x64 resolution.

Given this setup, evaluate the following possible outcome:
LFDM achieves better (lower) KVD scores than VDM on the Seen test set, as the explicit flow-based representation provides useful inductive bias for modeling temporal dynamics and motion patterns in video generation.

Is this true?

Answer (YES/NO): NO